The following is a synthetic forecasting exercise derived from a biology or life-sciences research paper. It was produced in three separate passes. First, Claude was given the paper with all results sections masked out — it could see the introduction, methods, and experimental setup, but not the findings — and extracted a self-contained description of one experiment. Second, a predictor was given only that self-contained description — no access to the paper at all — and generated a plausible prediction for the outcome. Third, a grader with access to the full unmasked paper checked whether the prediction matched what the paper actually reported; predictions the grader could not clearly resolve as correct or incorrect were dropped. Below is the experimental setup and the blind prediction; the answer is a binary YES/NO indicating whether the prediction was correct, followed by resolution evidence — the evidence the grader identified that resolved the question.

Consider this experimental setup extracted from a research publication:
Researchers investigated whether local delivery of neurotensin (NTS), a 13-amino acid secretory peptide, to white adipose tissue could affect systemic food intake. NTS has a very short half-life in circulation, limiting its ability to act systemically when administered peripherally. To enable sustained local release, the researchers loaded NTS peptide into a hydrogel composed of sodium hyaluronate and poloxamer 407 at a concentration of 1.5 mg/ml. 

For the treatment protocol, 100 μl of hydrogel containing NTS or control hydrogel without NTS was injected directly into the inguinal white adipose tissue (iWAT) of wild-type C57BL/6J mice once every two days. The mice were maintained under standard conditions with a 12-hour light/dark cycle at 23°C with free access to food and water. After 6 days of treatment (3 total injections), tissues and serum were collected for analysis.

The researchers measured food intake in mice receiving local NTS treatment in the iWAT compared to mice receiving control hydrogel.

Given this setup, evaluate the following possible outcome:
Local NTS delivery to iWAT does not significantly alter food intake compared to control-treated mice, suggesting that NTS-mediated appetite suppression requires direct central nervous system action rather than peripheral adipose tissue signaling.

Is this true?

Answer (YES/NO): NO